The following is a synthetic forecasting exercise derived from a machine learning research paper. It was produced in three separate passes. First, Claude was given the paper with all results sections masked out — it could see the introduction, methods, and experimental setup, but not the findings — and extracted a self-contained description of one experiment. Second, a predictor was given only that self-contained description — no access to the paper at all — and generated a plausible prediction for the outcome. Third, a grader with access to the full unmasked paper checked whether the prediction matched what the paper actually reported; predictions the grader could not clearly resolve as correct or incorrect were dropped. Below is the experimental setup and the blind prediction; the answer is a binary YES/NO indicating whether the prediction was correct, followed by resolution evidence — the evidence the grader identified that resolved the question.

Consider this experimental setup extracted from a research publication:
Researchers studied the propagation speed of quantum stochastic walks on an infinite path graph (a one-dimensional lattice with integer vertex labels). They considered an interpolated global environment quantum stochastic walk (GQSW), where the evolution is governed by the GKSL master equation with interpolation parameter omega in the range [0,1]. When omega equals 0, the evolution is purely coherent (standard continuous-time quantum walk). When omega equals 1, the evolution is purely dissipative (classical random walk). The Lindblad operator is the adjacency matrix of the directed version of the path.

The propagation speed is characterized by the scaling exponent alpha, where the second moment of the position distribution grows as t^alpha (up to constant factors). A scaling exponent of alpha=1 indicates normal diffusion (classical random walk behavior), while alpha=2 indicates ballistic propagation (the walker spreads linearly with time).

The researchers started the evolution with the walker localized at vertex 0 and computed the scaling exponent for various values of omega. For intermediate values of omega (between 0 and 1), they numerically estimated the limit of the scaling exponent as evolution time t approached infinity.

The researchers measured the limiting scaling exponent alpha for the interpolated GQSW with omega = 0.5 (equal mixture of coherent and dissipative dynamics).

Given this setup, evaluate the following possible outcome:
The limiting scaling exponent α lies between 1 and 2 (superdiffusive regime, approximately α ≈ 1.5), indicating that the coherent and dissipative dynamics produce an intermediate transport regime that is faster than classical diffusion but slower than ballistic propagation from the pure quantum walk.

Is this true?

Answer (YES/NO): NO